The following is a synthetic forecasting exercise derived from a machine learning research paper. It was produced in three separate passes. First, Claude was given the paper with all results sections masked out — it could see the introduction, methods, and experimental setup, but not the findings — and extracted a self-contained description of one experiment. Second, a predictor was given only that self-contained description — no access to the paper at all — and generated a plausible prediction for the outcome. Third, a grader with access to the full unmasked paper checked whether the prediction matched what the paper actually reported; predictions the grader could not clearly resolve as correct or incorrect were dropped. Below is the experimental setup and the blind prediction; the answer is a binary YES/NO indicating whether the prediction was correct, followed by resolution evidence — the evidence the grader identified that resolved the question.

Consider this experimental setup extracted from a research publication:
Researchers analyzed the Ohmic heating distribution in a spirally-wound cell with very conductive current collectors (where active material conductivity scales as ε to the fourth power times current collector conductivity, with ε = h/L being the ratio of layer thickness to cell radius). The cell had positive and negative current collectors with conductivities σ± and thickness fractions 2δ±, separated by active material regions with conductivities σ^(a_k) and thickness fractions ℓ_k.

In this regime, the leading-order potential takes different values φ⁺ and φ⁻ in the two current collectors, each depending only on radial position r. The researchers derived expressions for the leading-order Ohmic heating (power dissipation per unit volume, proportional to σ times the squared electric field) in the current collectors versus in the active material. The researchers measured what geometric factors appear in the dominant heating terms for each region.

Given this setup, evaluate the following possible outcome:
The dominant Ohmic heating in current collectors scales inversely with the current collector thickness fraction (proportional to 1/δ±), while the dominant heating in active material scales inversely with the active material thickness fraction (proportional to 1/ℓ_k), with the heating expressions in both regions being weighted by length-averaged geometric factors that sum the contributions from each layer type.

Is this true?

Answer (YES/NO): NO